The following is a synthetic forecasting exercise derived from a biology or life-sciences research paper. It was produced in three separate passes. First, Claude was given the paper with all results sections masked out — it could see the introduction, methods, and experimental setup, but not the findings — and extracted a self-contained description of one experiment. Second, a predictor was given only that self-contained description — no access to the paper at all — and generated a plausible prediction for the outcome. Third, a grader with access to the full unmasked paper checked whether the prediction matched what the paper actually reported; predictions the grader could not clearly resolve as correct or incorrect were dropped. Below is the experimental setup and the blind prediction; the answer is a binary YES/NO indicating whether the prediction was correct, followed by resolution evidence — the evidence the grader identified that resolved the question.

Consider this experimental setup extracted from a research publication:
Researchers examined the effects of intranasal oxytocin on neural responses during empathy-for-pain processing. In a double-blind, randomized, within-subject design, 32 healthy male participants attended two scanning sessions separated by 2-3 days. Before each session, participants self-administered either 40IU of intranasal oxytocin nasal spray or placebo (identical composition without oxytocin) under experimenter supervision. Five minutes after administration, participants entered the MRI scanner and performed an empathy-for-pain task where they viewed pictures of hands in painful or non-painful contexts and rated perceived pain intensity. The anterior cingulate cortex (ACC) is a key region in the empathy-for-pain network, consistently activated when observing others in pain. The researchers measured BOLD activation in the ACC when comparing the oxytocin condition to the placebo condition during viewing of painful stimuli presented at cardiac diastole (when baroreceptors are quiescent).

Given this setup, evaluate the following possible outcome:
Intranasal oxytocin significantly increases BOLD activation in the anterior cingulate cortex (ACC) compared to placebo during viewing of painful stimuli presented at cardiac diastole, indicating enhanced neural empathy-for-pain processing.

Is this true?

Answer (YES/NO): NO